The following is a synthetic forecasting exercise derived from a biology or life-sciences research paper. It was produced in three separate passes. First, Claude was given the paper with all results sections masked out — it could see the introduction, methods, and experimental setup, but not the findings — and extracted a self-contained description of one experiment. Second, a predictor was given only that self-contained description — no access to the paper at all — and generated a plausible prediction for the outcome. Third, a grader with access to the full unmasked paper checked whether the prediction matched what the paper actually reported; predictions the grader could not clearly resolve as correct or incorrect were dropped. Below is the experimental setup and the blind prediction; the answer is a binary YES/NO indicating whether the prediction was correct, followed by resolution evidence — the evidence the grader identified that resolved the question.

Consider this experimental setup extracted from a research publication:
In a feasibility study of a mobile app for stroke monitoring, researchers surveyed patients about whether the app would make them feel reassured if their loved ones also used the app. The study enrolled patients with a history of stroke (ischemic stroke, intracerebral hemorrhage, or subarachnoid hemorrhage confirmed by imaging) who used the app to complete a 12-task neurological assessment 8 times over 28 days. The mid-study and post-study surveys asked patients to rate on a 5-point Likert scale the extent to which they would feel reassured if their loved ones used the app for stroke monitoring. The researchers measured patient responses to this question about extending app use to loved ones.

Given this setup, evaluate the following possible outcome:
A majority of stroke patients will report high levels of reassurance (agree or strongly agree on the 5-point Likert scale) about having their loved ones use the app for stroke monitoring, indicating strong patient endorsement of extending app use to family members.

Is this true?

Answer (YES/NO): NO